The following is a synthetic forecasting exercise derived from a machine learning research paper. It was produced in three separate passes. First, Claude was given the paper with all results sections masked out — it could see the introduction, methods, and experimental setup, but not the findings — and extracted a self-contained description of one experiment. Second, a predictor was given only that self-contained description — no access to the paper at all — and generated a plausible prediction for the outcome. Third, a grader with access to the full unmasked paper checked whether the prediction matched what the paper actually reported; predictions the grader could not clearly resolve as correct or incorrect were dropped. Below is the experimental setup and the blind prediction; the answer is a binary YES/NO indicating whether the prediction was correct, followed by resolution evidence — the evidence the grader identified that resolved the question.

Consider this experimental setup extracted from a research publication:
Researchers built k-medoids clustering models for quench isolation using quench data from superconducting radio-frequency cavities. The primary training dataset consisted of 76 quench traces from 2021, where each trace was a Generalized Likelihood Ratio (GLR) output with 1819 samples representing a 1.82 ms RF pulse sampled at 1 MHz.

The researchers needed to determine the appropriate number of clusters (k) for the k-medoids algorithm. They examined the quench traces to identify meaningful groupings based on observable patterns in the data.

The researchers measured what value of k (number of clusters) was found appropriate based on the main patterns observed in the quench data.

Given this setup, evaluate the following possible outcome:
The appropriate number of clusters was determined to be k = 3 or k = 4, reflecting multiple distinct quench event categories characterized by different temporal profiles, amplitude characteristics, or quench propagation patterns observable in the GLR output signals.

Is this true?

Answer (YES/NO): NO